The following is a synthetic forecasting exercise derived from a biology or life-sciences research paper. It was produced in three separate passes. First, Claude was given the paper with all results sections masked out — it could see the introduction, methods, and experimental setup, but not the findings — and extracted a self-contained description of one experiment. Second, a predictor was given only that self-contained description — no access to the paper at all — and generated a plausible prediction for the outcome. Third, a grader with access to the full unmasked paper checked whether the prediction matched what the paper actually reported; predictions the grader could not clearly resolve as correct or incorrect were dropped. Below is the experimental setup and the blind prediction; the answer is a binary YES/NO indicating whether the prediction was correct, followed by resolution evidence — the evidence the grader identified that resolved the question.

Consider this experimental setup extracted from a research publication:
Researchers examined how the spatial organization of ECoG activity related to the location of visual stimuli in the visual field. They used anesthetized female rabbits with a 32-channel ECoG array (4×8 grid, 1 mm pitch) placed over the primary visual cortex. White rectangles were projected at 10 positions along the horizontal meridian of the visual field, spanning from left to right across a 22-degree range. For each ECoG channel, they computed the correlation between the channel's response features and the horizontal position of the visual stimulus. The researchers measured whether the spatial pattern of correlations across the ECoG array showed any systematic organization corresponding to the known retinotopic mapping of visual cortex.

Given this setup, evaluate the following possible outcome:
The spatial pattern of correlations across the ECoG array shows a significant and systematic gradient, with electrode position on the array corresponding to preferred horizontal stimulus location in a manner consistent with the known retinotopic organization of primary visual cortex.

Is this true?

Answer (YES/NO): NO